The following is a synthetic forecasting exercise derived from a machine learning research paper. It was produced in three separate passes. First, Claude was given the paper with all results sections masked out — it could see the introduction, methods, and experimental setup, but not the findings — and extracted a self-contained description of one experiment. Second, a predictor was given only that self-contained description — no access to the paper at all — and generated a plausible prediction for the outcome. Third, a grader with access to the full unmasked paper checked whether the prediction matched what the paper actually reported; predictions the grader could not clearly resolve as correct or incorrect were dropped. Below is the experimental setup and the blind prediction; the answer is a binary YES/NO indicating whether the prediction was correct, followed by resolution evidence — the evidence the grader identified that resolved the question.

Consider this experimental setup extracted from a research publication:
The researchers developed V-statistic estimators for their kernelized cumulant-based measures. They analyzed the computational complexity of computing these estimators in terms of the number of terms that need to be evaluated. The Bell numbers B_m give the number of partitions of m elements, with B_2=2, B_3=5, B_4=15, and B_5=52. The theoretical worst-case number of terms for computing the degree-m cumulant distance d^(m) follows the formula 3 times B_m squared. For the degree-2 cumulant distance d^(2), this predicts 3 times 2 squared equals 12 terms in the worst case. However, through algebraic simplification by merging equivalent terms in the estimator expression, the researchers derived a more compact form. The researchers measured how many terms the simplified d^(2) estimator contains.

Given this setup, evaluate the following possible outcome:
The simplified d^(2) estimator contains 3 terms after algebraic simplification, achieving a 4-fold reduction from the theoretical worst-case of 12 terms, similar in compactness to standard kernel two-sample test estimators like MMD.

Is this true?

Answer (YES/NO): YES